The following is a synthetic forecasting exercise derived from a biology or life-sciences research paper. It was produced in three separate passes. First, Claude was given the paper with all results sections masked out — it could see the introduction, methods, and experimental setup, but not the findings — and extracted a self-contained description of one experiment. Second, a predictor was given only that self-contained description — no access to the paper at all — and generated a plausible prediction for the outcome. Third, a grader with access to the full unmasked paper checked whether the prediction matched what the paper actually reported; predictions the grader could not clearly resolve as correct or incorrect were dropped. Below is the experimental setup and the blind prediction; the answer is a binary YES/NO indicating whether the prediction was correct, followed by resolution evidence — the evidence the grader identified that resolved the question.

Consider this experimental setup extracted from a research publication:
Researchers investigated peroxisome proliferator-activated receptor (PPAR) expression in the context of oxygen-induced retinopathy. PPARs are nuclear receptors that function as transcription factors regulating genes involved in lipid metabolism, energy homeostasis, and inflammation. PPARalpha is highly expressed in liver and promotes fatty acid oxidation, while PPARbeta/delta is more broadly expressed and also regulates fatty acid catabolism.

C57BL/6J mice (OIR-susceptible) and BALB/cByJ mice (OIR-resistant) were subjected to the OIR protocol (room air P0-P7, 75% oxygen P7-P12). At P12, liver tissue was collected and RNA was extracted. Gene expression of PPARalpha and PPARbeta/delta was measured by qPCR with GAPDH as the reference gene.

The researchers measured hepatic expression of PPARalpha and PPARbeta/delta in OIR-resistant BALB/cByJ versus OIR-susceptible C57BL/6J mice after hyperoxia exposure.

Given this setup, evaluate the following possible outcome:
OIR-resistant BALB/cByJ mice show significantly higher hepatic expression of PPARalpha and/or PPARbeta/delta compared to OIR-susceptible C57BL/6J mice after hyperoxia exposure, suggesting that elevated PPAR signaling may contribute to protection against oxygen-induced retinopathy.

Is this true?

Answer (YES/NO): YES